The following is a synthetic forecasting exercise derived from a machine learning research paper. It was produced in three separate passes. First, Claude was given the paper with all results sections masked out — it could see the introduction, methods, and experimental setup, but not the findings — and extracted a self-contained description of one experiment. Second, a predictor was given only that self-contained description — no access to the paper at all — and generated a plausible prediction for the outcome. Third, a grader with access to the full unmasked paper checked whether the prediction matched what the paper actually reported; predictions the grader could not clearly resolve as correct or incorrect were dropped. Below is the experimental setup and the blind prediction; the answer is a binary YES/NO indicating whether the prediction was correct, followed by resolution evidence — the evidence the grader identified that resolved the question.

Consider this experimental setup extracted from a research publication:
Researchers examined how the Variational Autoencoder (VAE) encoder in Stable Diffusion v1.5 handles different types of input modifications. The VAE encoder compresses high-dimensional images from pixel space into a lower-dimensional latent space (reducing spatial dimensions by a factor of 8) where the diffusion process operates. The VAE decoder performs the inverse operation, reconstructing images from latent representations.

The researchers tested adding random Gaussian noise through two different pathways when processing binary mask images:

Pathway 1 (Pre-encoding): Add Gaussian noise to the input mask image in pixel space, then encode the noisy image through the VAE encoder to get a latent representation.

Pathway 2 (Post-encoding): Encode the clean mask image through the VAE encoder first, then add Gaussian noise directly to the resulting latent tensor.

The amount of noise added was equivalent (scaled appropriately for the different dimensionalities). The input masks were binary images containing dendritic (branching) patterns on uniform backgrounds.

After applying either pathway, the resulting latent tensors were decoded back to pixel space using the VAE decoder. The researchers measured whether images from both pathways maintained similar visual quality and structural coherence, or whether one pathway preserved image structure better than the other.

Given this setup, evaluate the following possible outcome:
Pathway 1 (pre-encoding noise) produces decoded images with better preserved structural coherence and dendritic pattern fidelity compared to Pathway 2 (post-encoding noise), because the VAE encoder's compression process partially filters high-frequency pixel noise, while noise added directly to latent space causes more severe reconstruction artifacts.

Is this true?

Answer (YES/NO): YES